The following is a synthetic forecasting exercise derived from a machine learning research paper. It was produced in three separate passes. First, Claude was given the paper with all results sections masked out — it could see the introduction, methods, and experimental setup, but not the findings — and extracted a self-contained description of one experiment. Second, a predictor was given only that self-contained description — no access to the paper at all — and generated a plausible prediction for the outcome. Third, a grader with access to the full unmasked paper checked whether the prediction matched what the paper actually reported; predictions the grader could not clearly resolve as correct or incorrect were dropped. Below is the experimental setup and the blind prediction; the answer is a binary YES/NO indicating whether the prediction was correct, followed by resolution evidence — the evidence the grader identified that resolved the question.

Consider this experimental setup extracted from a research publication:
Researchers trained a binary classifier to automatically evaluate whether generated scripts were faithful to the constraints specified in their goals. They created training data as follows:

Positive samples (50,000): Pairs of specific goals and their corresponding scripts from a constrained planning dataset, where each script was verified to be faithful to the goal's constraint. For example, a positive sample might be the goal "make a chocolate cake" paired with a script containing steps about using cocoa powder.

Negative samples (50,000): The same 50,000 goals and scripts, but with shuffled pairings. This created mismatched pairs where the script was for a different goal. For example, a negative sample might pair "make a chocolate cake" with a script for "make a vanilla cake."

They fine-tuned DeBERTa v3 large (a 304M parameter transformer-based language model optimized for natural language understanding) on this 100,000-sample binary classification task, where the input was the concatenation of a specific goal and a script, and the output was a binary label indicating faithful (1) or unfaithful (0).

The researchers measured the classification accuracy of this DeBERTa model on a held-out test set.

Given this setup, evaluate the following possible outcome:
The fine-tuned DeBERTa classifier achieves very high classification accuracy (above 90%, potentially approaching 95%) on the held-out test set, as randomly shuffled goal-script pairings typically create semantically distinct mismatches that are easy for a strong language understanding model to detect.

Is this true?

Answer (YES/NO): YES